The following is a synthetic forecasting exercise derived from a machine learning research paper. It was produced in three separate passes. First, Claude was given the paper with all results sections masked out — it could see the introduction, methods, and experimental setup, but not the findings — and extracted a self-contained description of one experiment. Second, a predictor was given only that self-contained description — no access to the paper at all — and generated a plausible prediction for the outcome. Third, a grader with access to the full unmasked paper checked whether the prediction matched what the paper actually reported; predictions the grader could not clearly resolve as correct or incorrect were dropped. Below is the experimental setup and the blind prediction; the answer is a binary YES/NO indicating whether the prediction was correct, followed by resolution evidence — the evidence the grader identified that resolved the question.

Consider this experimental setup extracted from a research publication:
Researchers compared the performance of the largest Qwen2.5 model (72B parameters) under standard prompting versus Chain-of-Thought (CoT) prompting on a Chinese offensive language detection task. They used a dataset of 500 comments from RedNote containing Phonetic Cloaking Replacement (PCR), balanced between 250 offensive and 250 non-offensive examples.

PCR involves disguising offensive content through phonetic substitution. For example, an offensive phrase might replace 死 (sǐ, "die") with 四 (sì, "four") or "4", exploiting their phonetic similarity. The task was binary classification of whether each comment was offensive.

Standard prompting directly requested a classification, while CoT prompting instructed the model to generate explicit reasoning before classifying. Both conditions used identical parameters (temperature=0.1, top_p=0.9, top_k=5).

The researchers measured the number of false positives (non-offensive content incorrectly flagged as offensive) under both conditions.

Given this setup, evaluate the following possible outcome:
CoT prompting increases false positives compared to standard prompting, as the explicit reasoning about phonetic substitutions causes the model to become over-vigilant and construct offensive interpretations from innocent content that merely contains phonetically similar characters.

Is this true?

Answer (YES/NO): NO